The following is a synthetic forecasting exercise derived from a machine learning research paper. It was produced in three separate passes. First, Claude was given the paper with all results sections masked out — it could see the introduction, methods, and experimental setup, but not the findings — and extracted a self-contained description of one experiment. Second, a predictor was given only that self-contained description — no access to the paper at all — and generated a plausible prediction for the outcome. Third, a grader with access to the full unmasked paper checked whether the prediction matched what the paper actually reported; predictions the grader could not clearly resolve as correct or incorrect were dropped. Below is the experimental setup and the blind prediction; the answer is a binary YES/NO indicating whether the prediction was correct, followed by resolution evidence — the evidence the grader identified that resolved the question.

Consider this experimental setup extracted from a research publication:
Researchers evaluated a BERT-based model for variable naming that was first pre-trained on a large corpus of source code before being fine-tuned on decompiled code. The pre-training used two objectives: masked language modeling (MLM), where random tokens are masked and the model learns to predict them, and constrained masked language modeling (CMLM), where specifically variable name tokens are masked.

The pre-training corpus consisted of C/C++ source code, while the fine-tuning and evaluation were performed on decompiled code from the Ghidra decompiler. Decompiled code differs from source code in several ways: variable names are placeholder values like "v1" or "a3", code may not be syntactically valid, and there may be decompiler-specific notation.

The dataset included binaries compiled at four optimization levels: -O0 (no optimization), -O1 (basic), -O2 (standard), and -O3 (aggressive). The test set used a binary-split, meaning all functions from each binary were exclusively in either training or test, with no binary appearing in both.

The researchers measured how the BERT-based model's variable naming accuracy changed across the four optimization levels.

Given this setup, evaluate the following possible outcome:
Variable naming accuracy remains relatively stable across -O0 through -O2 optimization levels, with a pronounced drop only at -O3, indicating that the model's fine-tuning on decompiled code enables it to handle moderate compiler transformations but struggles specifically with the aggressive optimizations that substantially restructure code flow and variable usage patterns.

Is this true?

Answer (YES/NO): NO